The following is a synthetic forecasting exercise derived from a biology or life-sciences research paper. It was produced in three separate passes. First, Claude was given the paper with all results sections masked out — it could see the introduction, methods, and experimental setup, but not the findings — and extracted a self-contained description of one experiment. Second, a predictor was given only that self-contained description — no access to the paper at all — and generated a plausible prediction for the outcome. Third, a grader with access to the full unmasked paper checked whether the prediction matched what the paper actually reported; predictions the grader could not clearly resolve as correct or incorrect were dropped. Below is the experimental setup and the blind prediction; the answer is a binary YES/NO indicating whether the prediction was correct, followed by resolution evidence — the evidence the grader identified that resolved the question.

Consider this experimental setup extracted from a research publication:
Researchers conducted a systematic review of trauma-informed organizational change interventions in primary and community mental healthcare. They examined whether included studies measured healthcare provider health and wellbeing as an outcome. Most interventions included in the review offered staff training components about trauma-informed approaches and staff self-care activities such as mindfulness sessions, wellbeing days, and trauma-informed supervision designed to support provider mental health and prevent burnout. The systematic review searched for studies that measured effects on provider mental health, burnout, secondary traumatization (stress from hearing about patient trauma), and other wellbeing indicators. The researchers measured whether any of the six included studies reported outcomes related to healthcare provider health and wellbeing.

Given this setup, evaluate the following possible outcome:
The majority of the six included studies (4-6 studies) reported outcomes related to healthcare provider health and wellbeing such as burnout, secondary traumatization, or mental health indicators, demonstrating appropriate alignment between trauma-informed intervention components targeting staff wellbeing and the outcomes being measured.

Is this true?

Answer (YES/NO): NO